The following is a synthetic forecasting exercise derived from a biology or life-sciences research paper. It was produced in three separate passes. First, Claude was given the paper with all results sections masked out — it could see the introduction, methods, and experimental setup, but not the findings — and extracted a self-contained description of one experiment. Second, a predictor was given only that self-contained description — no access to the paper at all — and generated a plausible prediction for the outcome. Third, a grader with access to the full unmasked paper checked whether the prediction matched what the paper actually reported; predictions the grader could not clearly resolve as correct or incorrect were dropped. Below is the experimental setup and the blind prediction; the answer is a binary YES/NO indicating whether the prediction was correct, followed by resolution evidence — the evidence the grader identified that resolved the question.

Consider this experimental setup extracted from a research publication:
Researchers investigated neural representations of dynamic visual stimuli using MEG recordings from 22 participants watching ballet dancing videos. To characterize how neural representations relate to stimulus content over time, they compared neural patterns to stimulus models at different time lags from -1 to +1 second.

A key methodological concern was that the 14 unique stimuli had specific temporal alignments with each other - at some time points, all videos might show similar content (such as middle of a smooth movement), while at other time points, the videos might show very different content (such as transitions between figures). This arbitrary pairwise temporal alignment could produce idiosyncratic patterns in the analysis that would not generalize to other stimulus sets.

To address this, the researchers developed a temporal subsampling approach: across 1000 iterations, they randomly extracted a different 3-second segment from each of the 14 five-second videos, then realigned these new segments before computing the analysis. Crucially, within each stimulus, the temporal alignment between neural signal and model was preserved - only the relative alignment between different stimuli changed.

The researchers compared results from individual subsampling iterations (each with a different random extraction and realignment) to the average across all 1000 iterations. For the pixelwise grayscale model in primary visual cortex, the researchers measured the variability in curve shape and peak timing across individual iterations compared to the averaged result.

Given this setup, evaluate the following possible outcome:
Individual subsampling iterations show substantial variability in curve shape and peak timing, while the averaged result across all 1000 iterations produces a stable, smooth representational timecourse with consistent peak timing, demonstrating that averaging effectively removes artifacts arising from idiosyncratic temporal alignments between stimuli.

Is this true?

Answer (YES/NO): YES